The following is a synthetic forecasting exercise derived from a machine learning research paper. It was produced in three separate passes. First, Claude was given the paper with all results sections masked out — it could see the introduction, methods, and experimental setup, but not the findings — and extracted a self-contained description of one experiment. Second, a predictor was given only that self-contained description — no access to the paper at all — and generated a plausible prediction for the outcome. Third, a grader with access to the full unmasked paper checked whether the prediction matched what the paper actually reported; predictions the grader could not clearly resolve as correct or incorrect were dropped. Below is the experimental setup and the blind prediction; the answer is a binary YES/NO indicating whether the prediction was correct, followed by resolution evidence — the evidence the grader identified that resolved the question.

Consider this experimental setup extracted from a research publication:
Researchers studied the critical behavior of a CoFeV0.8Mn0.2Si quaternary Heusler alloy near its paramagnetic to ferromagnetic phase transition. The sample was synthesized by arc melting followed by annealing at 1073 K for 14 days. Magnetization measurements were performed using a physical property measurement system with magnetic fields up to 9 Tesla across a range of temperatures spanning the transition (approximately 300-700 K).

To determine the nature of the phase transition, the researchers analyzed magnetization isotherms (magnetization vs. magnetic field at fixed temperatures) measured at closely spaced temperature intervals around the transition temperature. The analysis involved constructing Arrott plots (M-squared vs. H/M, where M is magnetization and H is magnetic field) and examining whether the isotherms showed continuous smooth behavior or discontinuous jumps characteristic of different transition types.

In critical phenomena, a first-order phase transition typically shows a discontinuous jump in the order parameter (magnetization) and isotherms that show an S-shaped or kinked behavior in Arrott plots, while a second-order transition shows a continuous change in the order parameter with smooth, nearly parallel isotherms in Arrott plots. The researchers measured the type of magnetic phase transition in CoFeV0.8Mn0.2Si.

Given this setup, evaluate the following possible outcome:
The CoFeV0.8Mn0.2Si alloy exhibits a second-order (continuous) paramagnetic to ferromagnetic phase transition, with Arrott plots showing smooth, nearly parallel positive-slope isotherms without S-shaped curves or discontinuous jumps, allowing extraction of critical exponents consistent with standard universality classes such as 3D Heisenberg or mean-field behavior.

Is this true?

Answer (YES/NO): YES